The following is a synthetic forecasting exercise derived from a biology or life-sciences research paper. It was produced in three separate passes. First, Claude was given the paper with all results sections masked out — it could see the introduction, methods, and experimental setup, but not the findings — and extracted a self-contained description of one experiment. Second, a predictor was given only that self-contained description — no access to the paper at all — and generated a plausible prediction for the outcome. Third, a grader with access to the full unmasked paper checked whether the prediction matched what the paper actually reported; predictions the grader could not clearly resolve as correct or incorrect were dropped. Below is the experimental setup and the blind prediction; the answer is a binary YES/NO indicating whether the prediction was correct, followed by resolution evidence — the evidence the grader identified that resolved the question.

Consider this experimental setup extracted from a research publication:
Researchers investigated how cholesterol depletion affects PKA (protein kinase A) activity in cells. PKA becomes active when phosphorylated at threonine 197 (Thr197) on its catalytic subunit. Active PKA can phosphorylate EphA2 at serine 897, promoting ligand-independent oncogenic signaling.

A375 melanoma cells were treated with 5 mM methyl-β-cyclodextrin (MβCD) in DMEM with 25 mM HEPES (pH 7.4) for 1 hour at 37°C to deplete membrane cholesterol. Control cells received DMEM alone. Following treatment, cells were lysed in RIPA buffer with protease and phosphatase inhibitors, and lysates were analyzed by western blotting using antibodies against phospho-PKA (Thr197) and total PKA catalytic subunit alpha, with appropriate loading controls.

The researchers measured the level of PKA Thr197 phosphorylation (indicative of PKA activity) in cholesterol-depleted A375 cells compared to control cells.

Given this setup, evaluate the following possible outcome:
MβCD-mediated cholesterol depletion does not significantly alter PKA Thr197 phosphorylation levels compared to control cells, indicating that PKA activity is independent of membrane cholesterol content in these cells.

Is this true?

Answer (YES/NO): NO